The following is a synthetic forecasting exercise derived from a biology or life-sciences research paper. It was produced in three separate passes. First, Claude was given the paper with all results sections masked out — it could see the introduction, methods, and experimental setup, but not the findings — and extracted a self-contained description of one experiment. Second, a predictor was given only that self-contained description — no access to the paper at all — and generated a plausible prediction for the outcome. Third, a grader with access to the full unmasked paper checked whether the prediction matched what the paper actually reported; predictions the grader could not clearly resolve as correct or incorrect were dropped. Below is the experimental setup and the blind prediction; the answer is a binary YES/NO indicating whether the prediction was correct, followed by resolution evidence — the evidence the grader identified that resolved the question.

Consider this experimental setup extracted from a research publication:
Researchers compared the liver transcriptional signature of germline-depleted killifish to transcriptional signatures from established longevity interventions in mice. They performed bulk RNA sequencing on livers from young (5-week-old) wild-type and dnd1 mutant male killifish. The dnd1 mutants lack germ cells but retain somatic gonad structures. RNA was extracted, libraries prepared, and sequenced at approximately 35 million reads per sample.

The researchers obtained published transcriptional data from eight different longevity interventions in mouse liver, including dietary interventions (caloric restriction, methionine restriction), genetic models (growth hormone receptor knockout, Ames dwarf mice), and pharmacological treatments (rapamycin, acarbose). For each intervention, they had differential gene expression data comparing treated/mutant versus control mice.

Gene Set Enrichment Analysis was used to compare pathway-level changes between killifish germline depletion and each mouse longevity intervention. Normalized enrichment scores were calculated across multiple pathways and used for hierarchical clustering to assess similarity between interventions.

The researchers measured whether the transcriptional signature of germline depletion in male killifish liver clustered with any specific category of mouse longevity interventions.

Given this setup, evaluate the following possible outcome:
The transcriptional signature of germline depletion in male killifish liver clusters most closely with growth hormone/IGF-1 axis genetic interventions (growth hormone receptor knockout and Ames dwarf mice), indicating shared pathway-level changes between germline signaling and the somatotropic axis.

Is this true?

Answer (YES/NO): NO